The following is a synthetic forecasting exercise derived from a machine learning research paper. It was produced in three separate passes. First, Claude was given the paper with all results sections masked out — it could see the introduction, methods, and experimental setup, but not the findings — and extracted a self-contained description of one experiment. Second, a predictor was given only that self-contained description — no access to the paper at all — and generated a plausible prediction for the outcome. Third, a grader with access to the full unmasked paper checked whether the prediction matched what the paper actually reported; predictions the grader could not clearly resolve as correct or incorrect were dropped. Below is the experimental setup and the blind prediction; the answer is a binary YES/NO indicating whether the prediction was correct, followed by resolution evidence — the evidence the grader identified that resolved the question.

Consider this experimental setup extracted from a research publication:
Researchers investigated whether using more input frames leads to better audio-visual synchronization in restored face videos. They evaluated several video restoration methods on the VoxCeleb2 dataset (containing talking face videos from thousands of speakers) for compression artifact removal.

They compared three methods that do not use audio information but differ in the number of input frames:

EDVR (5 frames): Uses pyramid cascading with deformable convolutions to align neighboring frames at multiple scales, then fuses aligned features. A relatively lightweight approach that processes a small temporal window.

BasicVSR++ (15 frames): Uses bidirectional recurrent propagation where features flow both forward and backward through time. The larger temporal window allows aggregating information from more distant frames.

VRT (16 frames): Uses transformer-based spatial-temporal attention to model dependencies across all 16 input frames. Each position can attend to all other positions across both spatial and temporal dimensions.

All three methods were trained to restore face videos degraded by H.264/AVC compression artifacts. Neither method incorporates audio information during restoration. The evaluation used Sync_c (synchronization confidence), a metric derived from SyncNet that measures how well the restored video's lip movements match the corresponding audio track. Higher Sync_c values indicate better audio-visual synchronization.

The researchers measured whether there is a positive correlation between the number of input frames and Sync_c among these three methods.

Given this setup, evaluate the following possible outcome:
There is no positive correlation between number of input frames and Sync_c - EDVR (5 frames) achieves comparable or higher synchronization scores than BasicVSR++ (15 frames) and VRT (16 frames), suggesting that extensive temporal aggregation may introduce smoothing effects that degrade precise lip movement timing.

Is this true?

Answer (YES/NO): YES